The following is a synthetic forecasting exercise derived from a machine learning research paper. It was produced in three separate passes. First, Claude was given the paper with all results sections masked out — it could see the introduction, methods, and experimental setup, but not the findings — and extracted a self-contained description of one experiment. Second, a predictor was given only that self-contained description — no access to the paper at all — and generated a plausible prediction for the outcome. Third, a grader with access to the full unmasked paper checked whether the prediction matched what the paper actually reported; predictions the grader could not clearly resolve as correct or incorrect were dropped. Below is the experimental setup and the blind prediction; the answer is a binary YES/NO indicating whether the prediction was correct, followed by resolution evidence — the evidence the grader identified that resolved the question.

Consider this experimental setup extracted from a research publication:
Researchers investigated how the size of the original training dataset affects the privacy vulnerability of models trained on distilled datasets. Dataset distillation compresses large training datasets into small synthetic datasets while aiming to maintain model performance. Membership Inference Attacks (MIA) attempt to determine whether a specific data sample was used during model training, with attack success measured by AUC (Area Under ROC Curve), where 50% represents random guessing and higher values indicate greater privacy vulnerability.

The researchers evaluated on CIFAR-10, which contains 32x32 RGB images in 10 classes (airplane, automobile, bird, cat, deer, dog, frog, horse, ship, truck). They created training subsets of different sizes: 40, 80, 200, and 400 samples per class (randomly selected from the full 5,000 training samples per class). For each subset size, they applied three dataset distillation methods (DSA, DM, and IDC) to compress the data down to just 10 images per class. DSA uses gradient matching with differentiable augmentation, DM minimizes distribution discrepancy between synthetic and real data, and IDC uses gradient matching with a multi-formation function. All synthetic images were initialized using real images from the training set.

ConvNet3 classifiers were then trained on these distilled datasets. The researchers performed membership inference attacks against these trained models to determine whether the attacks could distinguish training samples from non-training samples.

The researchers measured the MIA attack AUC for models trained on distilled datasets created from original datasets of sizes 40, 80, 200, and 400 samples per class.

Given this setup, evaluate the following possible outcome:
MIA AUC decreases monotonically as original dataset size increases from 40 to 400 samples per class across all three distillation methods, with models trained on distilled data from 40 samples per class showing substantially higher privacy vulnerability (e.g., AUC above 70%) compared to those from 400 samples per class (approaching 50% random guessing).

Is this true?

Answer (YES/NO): YES